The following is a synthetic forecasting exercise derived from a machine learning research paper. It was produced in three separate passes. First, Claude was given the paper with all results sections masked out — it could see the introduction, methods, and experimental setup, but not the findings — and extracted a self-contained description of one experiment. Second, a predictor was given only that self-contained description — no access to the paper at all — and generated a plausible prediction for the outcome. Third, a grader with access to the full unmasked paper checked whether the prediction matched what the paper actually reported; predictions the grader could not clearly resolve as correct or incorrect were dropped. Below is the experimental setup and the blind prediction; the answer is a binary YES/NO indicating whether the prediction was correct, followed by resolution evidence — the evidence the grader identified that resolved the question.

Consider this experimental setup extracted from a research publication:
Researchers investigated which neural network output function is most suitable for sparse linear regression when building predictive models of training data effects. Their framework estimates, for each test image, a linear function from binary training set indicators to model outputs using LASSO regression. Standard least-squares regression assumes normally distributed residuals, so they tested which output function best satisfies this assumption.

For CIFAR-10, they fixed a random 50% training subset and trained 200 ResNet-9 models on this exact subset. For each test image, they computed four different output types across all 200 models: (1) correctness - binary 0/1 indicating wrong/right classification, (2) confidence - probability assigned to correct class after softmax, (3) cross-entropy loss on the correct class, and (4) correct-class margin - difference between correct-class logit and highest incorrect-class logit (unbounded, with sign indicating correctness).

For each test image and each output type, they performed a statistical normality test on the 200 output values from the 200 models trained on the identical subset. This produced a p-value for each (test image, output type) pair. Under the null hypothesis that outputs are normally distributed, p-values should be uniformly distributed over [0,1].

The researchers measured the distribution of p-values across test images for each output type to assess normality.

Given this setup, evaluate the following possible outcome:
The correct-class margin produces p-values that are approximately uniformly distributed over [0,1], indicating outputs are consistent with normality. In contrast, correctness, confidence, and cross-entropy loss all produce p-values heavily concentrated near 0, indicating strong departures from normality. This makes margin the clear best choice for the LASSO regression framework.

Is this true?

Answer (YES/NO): YES